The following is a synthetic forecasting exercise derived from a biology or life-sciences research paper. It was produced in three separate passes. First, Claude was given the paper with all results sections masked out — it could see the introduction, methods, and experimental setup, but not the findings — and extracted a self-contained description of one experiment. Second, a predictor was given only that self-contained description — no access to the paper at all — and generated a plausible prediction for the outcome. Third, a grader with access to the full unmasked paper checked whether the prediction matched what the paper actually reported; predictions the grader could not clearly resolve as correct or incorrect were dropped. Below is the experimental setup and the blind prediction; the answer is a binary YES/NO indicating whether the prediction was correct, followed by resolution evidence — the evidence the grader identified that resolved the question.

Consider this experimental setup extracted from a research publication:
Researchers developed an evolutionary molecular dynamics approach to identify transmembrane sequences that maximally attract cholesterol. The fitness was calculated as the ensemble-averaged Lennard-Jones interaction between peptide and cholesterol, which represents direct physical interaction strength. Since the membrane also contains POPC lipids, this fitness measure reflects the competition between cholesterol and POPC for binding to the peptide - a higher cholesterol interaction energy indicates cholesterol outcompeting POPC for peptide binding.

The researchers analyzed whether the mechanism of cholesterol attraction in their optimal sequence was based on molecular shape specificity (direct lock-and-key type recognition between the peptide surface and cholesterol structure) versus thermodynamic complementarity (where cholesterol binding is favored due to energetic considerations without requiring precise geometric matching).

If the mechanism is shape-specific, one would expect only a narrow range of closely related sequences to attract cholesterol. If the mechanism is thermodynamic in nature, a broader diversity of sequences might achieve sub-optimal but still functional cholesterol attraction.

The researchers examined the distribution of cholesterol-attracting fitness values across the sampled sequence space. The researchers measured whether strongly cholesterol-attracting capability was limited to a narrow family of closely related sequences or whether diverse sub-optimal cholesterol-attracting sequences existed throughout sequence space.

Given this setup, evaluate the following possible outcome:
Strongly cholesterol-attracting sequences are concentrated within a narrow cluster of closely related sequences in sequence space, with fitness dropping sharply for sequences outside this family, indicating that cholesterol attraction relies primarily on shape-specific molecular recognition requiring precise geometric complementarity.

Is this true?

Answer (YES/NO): NO